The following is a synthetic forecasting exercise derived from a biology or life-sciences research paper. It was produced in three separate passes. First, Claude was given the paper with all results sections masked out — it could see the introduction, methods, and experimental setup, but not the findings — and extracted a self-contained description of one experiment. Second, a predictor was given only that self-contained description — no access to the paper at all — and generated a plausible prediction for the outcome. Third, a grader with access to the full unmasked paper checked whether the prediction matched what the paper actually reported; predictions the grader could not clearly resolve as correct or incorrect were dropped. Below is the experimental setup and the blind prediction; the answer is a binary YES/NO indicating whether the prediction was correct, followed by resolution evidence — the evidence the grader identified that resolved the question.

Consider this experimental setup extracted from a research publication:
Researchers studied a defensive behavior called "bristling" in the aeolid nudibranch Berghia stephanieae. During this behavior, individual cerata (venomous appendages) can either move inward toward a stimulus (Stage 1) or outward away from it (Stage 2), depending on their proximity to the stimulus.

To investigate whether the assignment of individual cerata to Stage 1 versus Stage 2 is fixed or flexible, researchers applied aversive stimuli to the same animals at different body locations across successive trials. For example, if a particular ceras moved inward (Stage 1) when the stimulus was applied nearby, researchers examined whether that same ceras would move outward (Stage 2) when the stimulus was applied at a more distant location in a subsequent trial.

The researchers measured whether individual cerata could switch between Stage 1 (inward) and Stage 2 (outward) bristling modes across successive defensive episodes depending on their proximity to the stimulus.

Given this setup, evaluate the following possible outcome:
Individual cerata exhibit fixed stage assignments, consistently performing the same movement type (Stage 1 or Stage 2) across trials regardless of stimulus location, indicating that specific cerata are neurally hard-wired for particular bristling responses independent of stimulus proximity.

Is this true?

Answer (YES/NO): NO